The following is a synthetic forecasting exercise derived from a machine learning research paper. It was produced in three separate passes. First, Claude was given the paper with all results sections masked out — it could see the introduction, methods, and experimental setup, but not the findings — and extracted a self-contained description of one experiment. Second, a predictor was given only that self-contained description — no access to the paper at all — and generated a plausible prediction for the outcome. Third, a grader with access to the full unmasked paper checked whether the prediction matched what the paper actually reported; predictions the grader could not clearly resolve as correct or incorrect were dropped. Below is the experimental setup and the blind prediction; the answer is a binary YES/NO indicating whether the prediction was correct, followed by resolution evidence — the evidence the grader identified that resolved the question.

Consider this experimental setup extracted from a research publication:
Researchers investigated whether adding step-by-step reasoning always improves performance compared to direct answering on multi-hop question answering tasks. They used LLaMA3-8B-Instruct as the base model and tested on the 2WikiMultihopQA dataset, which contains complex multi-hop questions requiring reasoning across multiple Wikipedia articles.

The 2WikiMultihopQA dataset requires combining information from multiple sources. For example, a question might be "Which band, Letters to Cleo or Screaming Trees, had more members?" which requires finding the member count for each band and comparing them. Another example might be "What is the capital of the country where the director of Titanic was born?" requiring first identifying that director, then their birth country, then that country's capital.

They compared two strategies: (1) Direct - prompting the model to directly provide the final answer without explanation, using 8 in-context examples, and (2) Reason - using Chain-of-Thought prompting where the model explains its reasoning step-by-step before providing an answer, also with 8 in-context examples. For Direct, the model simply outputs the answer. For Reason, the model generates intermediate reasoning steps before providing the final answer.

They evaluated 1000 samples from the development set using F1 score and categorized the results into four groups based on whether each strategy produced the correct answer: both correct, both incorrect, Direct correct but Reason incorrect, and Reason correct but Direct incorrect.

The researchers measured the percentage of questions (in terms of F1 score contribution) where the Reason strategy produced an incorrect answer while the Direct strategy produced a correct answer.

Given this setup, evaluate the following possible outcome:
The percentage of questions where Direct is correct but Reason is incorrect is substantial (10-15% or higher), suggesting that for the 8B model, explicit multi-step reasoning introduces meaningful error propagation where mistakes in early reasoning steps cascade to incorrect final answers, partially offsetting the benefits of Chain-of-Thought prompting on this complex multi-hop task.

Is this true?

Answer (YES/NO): NO